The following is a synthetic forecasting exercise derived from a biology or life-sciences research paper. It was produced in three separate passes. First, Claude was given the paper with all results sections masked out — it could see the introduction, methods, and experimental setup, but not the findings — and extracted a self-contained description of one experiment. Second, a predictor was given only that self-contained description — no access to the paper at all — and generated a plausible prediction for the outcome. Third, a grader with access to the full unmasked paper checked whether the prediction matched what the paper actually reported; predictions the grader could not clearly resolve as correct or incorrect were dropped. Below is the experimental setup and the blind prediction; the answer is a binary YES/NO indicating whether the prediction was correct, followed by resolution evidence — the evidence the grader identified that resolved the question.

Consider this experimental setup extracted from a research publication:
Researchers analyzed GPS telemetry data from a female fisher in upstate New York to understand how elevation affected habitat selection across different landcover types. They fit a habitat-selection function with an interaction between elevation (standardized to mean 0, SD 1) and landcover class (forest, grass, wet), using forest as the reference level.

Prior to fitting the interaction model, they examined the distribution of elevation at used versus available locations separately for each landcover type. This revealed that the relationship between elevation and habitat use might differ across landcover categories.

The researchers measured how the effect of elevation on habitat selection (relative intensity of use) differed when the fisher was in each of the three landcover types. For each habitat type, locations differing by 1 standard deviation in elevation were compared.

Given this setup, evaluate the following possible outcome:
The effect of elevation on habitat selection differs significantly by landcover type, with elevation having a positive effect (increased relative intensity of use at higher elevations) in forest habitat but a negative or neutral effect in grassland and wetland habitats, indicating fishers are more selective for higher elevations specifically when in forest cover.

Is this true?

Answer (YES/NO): NO